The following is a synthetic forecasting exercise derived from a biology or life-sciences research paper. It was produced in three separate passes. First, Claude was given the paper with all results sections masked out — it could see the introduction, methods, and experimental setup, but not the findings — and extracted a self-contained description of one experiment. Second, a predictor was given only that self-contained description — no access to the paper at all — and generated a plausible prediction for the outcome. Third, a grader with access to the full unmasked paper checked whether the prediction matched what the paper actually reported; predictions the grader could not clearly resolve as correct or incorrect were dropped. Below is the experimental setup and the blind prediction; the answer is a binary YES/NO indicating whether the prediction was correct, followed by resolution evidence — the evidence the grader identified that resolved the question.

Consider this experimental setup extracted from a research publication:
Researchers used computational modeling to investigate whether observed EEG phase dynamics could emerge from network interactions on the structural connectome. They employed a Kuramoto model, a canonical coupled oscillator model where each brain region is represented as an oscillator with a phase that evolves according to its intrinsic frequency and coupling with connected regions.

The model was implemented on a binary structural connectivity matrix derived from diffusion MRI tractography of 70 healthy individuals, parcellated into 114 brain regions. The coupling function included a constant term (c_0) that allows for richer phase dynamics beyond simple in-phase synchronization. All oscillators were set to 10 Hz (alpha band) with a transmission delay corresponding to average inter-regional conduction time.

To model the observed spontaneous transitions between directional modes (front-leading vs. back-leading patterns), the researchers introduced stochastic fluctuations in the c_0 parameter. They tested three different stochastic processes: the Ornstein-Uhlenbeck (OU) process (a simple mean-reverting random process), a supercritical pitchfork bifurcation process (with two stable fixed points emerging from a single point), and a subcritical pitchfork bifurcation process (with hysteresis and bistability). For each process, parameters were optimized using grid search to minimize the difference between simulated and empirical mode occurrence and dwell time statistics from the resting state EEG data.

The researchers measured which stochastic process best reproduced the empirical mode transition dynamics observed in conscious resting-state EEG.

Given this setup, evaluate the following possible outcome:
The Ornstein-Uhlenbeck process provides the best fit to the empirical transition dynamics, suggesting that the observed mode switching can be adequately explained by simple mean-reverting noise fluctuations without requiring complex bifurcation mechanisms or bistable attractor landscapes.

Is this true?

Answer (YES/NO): NO